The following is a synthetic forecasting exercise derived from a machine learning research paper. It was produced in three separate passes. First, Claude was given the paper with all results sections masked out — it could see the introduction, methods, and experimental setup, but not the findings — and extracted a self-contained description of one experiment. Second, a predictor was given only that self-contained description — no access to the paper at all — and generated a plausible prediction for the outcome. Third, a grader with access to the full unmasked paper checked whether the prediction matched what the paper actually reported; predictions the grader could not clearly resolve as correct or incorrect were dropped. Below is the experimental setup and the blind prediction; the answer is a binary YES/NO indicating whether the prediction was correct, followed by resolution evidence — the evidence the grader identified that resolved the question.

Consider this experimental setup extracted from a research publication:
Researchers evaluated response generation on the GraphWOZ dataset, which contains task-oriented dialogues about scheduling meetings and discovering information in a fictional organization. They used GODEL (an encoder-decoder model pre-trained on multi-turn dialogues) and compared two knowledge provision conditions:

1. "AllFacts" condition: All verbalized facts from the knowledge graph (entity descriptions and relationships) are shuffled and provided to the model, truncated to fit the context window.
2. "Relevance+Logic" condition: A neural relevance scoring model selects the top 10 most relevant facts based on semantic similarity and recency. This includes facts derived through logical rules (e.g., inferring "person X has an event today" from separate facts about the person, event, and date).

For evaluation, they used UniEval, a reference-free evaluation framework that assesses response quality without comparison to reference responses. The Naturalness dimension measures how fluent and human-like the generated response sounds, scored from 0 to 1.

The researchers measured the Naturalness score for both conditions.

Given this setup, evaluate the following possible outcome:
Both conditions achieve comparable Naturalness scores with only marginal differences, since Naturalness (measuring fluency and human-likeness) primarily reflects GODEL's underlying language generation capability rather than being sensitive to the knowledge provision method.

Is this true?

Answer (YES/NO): NO